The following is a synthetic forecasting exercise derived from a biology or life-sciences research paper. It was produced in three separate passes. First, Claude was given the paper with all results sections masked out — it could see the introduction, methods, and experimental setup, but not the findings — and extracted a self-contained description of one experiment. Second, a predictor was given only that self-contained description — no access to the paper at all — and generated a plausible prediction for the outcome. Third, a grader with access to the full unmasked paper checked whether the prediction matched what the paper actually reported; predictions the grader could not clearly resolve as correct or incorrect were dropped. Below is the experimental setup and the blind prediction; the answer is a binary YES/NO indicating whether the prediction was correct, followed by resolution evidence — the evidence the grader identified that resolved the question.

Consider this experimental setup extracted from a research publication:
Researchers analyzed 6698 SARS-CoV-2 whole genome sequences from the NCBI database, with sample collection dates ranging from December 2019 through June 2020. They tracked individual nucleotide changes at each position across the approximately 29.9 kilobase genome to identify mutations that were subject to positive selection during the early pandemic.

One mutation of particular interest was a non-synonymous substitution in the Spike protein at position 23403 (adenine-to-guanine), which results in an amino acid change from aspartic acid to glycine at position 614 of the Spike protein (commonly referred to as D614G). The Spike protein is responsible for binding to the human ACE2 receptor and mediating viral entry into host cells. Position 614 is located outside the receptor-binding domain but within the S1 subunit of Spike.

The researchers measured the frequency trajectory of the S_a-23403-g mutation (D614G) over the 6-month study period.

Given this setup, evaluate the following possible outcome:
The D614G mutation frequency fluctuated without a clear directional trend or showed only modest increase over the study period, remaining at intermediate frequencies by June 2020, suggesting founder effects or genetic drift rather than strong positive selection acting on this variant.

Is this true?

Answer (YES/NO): NO